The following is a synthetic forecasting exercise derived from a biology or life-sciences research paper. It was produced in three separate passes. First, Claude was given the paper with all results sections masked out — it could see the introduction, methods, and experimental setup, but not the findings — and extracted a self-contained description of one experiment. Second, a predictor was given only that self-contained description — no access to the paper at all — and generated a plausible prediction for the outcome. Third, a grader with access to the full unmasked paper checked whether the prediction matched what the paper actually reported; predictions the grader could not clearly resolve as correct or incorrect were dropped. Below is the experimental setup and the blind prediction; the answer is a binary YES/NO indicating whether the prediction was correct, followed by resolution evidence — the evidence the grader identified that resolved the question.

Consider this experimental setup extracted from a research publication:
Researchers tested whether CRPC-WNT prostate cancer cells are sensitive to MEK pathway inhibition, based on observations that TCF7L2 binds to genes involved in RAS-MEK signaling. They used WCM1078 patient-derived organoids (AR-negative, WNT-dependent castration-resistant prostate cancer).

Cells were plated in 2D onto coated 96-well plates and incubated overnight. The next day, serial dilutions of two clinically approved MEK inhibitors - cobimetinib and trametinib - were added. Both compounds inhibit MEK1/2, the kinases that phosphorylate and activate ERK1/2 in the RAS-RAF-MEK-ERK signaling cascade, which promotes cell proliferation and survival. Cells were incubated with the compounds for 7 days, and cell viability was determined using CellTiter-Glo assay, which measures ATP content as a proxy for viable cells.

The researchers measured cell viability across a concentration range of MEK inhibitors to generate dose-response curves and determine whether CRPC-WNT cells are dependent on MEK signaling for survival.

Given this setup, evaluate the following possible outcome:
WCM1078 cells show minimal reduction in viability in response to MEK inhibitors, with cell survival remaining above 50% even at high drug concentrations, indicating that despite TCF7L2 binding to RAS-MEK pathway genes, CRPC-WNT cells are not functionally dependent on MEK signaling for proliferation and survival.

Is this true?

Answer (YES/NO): NO